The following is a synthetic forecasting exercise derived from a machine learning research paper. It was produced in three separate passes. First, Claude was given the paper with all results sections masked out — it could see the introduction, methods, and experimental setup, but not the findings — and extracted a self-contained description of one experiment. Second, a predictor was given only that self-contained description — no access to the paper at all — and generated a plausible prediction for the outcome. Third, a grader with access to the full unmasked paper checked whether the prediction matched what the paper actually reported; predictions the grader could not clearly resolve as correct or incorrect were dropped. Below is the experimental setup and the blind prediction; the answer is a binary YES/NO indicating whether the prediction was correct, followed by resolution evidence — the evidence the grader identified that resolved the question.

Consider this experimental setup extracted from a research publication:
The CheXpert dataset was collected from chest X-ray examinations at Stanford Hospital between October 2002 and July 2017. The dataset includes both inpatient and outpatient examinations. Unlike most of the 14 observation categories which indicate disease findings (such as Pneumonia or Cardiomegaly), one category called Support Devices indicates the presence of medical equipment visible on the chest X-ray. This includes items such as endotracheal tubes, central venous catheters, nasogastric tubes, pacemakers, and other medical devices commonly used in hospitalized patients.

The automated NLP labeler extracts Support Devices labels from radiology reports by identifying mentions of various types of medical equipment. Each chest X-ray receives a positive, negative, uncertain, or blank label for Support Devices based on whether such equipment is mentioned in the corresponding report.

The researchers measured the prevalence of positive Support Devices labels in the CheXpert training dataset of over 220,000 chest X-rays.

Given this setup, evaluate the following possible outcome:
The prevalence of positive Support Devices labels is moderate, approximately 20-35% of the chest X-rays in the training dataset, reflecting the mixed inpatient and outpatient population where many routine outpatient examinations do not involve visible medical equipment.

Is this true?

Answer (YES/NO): NO